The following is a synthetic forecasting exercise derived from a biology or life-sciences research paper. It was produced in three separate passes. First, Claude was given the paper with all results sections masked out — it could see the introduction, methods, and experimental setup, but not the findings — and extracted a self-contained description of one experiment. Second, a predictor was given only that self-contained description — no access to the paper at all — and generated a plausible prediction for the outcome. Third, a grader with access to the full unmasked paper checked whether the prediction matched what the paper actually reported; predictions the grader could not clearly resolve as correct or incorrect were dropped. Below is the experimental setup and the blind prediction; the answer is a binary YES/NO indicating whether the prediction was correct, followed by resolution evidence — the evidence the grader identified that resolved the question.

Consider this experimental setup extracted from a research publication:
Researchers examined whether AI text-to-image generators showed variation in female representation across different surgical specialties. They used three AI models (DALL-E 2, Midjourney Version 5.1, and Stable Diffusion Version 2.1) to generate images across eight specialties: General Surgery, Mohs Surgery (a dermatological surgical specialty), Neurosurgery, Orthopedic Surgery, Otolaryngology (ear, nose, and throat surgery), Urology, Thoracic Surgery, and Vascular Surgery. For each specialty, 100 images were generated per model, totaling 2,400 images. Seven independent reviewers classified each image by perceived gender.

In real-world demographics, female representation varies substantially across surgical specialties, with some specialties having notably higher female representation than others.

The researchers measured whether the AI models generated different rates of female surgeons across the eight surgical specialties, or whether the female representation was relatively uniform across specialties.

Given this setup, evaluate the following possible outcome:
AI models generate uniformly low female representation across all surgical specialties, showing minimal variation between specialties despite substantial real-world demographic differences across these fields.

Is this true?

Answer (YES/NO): NO